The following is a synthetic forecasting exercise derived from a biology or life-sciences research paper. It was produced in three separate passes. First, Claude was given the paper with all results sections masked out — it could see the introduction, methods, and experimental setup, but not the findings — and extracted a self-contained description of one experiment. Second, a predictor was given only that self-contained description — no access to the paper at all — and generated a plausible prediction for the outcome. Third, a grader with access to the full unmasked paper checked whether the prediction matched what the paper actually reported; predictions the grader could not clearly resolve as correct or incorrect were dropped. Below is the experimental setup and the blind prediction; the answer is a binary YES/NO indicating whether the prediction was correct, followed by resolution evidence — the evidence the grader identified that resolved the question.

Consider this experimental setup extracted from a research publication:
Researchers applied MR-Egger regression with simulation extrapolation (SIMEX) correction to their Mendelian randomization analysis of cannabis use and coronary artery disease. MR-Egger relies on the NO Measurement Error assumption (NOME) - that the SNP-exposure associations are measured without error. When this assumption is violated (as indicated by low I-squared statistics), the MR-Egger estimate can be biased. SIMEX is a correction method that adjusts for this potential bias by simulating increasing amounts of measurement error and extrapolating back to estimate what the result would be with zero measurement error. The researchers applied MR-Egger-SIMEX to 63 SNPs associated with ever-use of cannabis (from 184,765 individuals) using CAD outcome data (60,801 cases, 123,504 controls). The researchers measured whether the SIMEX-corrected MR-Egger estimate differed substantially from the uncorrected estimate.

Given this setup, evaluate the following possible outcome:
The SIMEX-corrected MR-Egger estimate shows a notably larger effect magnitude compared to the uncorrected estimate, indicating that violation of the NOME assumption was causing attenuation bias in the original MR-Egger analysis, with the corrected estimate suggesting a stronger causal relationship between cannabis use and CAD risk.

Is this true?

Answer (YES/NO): NO